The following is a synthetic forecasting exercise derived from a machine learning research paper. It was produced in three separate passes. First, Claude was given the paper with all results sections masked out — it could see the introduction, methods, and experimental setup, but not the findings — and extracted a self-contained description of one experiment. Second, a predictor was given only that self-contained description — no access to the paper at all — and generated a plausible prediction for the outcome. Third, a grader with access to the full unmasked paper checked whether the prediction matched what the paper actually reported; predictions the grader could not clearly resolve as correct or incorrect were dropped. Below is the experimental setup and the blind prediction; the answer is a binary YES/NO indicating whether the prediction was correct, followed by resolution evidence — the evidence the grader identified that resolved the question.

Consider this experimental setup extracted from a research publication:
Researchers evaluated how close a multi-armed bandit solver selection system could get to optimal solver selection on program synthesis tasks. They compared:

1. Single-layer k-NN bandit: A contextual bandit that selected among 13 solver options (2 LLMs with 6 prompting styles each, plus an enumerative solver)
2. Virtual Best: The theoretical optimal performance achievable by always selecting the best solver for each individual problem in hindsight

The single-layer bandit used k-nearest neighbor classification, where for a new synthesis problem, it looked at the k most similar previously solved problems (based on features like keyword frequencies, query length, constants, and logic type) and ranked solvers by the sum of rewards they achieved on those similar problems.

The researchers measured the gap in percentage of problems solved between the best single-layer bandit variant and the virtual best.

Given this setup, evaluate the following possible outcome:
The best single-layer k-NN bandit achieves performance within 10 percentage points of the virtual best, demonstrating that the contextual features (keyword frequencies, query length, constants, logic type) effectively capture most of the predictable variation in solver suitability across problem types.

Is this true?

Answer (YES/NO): YES